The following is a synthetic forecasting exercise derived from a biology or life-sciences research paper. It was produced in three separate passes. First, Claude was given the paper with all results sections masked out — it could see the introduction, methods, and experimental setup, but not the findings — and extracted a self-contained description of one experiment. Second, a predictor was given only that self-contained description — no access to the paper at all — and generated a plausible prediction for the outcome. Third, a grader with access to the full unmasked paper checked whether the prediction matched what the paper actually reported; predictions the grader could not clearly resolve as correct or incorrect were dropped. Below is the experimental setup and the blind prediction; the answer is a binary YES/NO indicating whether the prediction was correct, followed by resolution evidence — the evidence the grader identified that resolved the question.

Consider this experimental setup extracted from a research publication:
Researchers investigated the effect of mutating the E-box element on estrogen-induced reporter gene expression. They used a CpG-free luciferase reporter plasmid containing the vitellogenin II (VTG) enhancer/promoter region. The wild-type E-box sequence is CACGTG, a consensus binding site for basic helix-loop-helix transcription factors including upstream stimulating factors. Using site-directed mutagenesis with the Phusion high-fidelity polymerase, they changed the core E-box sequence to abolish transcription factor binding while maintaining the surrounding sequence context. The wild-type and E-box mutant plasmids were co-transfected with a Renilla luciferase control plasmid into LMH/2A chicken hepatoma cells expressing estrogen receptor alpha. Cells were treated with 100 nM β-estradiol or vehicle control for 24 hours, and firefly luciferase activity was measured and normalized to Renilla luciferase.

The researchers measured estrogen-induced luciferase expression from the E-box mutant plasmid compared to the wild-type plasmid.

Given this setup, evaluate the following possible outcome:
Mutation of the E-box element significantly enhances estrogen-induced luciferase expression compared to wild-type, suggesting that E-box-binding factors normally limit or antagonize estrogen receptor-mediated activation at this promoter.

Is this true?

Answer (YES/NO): NO